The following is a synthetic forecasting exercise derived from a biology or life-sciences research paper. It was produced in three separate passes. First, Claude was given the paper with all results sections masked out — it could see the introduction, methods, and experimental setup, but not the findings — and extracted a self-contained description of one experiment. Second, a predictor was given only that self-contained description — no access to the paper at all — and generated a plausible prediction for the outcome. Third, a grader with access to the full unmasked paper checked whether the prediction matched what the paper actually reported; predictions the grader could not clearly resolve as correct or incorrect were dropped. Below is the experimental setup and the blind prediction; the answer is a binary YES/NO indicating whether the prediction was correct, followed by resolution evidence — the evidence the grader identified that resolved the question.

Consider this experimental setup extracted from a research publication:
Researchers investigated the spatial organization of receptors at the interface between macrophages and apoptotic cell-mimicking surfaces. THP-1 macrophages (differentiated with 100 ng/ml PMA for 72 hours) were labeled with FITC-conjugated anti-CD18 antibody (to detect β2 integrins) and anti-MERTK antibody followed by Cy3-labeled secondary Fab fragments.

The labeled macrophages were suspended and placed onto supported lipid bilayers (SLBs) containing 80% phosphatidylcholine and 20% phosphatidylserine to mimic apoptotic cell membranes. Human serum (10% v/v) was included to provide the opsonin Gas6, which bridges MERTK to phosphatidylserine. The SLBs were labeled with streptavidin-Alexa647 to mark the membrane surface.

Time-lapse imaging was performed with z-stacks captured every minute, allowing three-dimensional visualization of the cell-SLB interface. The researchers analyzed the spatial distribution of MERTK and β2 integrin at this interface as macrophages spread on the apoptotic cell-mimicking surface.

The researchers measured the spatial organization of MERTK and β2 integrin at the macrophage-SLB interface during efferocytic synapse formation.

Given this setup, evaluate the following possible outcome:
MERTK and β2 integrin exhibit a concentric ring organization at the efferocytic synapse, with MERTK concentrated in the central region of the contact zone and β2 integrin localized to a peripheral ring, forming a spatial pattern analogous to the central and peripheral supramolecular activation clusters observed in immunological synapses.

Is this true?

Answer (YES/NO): NO